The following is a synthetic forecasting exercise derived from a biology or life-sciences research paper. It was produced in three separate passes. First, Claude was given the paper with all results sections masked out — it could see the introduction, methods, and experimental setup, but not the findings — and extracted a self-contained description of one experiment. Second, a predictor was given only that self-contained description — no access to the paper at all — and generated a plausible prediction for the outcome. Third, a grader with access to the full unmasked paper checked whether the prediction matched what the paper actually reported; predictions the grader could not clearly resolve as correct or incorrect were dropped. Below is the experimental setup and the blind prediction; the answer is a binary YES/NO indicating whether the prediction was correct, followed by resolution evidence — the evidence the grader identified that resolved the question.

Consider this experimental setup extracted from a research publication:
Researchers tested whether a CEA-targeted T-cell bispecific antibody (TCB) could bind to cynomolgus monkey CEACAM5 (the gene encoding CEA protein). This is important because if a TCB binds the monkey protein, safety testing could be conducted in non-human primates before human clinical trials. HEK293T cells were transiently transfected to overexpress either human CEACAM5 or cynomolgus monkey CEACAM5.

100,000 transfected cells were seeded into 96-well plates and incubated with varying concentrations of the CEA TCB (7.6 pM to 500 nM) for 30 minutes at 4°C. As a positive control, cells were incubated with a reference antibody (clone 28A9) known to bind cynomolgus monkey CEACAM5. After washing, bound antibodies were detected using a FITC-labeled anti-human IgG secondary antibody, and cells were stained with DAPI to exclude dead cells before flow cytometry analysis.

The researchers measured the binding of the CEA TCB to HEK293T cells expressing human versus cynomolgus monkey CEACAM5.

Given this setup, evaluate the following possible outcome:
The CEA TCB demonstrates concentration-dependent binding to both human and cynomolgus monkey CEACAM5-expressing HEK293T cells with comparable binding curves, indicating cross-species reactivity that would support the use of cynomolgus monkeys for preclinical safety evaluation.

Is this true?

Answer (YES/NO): NO